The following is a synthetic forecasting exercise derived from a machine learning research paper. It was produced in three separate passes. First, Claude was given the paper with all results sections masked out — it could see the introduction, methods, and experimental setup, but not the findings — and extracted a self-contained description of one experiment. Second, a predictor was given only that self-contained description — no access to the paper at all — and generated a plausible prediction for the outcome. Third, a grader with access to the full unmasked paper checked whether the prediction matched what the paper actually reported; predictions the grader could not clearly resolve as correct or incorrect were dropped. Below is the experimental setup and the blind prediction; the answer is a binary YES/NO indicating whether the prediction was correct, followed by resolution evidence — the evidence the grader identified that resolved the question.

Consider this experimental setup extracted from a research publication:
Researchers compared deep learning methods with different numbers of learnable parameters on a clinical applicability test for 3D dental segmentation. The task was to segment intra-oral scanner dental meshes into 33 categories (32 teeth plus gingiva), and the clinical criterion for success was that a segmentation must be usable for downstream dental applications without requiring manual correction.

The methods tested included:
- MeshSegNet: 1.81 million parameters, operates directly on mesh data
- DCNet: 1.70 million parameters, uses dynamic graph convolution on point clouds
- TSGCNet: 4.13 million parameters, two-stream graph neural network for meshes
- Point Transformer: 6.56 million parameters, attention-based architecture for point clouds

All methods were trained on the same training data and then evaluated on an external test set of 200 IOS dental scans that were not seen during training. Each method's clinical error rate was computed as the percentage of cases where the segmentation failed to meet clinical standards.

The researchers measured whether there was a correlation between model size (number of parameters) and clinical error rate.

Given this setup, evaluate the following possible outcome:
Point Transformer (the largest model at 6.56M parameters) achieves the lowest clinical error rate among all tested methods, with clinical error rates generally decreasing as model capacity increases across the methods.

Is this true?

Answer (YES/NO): NO